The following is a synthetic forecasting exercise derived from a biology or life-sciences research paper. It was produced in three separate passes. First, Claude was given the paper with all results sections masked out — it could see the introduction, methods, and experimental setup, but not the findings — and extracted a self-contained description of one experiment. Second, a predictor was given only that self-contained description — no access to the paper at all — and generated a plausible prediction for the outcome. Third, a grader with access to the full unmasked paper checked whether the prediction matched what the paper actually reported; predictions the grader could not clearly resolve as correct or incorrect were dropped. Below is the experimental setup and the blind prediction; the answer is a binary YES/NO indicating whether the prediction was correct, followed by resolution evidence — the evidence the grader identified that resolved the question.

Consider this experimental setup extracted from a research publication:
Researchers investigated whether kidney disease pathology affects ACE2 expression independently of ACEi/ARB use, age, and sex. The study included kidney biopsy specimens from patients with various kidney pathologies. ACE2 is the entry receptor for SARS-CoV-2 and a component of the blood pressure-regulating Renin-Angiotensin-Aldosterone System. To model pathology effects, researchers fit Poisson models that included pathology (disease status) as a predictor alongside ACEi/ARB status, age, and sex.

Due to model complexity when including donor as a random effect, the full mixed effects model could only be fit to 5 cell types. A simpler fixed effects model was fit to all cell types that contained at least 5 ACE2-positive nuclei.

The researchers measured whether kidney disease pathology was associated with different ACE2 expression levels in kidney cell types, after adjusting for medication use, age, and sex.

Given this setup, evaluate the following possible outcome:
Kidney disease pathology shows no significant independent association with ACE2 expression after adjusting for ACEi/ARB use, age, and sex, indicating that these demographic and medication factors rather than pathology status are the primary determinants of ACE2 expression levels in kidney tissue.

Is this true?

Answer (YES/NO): NO